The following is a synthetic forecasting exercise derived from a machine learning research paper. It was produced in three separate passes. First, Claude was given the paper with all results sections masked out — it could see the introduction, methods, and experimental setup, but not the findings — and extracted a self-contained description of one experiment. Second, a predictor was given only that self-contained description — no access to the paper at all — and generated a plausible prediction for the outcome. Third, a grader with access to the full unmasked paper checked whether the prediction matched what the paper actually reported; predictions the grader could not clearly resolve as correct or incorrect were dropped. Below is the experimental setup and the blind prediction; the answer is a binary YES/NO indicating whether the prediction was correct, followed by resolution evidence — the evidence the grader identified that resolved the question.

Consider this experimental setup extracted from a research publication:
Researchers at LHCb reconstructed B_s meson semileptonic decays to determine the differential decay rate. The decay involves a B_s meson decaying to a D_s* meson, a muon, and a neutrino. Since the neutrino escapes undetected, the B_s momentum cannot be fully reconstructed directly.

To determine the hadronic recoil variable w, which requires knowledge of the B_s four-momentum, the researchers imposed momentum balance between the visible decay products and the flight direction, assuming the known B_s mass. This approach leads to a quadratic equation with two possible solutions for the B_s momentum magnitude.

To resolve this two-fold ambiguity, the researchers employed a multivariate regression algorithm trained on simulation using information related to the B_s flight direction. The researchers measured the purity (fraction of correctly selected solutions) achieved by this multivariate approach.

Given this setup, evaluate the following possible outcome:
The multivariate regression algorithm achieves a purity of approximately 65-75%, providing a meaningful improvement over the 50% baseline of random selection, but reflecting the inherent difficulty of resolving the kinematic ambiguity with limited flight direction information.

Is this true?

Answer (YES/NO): YES